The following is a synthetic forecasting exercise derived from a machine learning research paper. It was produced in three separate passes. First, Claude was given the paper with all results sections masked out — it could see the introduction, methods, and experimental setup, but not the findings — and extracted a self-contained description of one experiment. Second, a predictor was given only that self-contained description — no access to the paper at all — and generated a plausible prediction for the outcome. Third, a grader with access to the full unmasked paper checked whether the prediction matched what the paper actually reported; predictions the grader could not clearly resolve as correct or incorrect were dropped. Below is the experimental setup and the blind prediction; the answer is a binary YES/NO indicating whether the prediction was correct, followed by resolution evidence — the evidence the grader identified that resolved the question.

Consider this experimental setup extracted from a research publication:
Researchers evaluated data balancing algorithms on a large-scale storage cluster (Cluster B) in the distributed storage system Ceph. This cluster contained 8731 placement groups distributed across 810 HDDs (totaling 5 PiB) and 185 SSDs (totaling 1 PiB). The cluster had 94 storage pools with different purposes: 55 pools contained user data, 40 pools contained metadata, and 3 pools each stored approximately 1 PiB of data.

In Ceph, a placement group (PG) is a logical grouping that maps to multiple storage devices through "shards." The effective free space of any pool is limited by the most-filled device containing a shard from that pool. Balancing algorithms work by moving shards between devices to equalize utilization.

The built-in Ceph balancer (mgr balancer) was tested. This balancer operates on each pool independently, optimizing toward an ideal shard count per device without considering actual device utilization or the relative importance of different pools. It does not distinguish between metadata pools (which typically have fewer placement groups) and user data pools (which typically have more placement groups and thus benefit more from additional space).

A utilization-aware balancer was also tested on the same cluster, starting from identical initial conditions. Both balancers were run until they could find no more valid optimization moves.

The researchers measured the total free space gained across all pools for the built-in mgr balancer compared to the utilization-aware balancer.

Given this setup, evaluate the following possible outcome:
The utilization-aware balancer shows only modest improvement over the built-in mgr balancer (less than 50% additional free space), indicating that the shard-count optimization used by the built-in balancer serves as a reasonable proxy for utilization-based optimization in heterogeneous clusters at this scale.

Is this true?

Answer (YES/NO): NO